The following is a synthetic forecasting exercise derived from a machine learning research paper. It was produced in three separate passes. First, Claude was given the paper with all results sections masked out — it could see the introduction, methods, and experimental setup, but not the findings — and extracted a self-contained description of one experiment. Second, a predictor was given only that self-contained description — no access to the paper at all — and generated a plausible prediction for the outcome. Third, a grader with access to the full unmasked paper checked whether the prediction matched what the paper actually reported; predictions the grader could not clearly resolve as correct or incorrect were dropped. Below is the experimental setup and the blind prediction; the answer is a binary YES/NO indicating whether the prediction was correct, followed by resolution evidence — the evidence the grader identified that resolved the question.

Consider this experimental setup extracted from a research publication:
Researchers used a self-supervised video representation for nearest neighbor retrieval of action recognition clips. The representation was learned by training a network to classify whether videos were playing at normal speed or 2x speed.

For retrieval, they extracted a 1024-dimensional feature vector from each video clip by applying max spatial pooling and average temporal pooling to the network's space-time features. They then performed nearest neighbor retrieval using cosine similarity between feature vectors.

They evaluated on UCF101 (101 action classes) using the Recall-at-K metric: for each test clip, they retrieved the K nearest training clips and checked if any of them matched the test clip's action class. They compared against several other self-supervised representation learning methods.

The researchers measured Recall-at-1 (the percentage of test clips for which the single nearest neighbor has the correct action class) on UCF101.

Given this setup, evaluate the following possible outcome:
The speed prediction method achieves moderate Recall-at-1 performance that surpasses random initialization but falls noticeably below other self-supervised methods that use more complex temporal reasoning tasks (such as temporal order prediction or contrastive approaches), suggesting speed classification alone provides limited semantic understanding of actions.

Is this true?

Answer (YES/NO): NO